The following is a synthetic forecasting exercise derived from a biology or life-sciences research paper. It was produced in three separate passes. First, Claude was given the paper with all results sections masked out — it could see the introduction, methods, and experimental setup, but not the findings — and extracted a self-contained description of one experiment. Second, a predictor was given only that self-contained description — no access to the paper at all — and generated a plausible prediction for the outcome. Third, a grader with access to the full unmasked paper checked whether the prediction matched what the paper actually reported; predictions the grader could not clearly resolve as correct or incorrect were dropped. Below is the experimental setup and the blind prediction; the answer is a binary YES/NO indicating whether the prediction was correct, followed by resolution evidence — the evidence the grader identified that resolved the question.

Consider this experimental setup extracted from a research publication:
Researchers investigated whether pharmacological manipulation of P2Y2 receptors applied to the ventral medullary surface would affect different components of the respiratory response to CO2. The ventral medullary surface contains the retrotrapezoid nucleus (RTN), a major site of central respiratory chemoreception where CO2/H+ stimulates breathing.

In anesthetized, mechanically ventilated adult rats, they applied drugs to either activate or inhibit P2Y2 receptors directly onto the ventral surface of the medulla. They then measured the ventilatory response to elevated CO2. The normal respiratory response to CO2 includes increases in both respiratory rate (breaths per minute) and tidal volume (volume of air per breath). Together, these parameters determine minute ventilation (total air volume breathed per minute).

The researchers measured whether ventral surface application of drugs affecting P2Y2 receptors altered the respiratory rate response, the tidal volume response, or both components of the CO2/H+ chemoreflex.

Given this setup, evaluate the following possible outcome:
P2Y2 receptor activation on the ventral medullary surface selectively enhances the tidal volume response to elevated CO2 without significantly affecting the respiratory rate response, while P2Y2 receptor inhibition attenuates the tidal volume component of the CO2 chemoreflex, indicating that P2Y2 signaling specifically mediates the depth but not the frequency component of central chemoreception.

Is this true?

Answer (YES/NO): YES